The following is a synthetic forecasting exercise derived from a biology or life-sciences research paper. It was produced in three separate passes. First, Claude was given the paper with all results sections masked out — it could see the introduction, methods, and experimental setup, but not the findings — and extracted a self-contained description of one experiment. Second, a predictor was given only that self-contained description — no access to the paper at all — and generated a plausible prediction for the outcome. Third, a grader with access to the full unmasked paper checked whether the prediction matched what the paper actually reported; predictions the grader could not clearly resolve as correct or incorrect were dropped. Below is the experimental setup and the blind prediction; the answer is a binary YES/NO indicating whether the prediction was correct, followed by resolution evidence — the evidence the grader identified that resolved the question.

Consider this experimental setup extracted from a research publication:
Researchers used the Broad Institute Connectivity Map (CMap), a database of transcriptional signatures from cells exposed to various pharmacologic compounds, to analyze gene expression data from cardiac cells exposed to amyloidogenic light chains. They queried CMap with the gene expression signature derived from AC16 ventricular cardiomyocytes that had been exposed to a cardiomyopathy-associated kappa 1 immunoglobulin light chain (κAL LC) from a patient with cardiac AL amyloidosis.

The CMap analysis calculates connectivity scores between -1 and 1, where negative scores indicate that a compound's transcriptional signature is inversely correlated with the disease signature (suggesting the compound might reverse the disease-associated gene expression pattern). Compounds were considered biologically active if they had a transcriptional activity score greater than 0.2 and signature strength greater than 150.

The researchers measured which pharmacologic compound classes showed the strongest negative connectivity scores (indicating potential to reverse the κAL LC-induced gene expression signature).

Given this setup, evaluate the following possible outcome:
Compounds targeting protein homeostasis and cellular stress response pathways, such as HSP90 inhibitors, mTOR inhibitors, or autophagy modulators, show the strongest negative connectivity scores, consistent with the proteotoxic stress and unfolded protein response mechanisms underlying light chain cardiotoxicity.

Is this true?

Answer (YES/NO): NO